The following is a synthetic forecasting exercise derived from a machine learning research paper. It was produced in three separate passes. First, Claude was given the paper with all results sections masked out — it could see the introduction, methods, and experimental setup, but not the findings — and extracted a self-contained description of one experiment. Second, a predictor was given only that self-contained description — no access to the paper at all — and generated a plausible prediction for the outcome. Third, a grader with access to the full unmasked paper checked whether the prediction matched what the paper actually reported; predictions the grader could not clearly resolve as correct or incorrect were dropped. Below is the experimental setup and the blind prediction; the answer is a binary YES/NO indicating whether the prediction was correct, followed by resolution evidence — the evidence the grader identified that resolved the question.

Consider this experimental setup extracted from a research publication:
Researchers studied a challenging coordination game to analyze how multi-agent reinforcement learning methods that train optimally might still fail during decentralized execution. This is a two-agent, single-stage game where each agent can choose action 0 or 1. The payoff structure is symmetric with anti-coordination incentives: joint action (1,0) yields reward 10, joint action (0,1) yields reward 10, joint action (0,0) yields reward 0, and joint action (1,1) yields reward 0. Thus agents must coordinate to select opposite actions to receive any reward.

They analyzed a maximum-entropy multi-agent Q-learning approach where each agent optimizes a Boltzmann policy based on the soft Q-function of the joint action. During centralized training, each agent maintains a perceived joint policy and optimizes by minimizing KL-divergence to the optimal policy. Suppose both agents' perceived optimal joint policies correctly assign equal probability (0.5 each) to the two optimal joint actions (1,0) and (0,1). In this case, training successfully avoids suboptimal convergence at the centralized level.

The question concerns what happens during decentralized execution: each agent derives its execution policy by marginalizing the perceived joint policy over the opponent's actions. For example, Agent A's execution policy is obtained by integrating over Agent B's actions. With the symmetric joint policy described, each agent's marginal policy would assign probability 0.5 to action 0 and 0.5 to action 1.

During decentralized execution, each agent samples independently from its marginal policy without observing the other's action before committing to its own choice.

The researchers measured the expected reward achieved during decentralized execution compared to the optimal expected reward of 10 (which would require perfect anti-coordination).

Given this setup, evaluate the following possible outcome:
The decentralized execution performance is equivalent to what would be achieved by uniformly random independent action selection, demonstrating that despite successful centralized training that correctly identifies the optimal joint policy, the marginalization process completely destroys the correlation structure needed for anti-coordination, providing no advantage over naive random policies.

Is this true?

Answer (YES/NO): YES